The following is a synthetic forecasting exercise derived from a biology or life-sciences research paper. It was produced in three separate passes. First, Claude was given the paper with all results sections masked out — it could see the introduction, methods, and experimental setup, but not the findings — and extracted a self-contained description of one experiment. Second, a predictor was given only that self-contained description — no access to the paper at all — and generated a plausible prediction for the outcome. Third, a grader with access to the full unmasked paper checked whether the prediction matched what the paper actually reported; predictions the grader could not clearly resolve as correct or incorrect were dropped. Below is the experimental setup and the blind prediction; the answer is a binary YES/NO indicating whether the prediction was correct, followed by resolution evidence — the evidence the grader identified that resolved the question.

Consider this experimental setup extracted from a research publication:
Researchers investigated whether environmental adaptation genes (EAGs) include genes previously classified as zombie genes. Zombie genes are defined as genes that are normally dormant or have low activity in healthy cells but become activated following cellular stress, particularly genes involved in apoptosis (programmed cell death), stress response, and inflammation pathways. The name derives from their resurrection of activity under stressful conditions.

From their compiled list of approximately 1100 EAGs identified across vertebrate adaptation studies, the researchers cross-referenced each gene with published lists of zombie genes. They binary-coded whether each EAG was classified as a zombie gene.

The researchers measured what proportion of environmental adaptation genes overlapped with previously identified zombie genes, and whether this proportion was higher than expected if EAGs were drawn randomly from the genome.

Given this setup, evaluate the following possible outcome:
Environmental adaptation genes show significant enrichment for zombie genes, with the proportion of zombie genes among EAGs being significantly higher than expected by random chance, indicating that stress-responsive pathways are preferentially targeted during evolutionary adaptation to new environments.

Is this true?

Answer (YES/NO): YES